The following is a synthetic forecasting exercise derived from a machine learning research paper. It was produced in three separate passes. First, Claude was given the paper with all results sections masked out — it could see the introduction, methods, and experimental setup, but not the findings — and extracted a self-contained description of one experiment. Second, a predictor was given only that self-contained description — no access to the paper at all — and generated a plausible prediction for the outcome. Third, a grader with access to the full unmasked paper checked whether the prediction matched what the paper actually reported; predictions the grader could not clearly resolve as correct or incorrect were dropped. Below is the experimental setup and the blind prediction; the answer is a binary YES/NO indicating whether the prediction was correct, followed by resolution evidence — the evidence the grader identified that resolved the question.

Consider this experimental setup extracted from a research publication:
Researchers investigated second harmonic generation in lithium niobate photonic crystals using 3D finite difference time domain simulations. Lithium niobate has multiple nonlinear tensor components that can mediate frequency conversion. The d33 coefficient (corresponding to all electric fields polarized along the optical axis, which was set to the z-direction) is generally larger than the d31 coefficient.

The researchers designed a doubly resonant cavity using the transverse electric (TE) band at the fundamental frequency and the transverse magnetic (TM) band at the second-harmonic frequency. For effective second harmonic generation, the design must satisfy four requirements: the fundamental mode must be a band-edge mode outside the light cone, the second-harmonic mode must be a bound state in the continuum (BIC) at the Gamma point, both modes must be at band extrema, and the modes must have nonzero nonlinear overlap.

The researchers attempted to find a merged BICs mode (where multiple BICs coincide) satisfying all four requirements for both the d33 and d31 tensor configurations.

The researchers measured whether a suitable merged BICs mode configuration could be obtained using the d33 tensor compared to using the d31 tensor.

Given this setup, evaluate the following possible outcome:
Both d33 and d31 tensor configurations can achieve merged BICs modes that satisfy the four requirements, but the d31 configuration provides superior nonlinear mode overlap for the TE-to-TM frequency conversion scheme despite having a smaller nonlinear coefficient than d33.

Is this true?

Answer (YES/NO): NO